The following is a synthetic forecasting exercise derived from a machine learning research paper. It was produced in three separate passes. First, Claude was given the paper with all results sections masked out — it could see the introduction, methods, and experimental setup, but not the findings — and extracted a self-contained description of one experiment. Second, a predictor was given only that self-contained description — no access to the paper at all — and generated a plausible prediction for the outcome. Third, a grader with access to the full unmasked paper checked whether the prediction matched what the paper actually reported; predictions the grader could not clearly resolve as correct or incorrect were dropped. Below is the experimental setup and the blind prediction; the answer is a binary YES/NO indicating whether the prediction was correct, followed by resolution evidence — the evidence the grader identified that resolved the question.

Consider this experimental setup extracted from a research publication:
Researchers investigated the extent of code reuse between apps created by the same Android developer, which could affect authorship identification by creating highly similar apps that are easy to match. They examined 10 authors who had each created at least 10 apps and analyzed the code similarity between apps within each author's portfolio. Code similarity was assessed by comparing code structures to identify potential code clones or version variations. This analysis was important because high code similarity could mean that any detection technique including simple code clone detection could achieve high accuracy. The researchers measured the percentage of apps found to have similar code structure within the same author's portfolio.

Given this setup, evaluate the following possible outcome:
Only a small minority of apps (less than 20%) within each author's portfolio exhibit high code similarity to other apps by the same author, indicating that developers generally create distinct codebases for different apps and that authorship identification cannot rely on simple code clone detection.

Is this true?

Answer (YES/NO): YES